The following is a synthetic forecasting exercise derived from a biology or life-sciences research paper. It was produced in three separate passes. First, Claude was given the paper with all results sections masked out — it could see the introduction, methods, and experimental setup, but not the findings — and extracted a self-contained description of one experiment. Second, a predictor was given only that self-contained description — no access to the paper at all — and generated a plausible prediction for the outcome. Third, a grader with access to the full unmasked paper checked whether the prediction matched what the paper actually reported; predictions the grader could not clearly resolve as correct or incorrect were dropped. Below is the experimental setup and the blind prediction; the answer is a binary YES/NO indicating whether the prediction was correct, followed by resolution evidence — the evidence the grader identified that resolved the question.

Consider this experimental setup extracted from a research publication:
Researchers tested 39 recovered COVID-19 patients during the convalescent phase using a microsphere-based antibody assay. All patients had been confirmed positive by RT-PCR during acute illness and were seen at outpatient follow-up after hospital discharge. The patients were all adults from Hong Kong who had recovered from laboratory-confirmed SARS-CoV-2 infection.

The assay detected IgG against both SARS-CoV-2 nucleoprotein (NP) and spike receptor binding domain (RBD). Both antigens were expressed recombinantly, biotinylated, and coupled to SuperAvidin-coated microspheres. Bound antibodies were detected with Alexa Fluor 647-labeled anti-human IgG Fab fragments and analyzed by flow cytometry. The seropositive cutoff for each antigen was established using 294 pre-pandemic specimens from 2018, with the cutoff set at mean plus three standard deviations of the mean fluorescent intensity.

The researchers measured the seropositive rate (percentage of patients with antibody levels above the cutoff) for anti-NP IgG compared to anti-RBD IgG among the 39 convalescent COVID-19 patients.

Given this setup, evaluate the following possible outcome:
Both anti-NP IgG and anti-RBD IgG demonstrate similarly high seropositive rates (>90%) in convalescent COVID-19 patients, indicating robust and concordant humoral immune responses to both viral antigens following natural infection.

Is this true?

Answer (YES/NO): NO